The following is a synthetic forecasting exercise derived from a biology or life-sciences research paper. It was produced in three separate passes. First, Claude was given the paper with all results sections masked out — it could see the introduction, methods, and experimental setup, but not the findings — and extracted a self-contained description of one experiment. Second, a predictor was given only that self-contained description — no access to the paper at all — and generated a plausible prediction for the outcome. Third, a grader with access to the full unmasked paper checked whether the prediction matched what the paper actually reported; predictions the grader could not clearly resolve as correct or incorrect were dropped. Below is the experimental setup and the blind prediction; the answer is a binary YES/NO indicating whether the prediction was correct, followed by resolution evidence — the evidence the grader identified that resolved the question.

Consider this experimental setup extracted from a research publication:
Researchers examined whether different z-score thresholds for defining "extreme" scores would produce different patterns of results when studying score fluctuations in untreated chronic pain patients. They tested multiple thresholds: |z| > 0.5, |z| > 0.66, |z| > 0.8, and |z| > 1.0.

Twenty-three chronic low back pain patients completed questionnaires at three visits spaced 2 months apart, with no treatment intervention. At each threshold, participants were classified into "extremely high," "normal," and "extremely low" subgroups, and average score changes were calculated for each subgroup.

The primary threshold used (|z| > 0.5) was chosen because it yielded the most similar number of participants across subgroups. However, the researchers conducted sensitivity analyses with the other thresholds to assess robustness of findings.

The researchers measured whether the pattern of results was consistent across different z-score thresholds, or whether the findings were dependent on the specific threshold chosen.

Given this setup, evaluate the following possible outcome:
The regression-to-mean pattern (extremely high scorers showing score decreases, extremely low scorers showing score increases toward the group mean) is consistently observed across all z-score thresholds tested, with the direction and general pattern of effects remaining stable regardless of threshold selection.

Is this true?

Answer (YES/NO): NO